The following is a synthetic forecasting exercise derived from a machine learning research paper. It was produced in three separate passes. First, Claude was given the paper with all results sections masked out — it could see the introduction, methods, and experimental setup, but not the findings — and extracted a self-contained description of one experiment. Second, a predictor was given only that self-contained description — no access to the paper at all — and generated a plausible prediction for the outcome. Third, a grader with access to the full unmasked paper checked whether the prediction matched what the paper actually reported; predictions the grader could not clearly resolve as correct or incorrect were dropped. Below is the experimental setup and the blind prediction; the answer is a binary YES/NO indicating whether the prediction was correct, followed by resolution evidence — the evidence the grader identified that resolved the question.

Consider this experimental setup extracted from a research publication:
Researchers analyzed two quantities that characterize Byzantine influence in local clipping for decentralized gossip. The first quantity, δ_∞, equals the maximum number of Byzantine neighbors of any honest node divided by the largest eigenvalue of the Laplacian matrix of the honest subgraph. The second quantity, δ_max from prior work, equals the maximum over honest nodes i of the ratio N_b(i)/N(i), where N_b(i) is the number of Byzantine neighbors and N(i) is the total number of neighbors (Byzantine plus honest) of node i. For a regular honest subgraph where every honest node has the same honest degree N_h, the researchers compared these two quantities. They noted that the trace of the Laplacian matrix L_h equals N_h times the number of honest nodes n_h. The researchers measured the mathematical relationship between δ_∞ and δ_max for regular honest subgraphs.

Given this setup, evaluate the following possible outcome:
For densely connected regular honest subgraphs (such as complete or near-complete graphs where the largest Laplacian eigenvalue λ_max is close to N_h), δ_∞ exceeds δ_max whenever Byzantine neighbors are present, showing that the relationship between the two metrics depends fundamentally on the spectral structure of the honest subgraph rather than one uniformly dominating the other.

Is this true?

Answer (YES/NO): NO